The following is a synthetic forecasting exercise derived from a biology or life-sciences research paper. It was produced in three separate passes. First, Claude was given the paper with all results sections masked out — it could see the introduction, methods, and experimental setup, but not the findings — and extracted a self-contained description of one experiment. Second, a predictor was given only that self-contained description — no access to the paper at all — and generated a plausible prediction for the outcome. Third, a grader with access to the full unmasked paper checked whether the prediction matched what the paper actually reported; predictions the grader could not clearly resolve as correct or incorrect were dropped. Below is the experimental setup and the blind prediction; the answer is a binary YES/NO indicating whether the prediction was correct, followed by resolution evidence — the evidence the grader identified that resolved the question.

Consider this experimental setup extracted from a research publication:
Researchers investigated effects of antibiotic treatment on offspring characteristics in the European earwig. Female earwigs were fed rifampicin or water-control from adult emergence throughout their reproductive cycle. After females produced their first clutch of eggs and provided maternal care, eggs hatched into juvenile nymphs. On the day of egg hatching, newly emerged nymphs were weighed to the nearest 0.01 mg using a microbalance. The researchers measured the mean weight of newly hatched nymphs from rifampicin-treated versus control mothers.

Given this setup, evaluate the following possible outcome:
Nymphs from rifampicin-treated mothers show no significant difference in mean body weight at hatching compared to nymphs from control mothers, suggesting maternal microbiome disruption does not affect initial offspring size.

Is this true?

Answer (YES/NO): YES